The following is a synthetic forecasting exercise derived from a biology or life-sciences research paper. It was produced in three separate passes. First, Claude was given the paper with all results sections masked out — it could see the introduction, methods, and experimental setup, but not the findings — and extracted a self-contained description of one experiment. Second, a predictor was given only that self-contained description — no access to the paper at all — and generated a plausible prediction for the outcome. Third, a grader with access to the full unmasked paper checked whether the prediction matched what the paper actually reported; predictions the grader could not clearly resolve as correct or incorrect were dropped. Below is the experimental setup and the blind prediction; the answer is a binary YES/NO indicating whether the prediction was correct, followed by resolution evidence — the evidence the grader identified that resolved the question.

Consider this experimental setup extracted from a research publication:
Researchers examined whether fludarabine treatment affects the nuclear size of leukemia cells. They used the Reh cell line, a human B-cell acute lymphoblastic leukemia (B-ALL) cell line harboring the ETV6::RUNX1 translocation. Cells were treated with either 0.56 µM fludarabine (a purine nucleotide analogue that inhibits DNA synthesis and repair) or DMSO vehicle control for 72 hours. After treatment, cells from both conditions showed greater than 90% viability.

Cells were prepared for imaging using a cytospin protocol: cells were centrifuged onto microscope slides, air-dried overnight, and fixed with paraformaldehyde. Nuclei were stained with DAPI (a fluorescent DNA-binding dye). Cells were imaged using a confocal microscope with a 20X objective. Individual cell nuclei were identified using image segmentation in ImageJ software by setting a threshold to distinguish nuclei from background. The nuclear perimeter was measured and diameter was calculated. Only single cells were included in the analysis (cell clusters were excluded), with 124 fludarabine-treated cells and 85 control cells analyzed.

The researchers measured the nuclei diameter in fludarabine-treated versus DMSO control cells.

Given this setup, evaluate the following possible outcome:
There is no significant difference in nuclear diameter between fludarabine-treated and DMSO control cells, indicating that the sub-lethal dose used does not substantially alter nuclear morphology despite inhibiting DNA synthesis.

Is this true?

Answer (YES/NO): NO